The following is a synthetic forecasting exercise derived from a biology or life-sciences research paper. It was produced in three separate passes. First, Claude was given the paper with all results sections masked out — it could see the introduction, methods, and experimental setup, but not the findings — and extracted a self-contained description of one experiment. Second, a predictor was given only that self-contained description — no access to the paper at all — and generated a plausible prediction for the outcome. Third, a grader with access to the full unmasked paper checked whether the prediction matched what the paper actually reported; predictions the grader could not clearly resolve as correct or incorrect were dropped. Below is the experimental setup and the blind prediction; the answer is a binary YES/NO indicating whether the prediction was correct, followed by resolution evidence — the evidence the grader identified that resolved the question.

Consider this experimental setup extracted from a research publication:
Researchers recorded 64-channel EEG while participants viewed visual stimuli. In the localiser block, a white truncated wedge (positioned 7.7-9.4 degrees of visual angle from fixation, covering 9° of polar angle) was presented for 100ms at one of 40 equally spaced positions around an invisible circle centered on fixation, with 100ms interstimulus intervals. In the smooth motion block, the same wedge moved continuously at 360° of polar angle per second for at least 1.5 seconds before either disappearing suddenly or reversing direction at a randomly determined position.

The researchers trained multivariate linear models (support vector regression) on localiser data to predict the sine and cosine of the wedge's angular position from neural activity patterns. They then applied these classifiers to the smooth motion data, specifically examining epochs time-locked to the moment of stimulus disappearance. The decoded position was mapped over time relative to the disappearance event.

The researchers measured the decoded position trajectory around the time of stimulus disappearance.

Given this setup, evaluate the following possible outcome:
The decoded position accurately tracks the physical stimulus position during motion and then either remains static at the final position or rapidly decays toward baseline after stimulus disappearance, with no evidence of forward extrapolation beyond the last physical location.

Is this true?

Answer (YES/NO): NO